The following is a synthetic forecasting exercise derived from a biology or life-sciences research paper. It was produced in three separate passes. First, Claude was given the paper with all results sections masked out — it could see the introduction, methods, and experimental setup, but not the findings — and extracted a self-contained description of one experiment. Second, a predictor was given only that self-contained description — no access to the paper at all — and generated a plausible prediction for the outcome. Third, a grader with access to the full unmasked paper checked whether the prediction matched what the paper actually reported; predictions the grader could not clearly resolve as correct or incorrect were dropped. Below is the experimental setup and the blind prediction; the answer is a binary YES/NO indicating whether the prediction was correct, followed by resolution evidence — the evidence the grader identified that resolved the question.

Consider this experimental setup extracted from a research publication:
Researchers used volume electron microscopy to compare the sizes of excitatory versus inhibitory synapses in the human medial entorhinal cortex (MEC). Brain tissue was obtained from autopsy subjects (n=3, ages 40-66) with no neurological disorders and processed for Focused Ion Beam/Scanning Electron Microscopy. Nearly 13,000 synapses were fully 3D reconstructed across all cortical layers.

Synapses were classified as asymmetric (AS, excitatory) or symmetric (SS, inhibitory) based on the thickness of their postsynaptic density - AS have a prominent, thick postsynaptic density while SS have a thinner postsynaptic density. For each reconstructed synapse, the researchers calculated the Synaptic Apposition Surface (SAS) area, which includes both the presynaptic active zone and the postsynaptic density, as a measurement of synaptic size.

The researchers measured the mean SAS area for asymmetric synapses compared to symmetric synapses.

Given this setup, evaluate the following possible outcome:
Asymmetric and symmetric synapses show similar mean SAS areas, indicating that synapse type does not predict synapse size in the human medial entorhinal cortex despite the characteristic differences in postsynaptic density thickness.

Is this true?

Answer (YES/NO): NO